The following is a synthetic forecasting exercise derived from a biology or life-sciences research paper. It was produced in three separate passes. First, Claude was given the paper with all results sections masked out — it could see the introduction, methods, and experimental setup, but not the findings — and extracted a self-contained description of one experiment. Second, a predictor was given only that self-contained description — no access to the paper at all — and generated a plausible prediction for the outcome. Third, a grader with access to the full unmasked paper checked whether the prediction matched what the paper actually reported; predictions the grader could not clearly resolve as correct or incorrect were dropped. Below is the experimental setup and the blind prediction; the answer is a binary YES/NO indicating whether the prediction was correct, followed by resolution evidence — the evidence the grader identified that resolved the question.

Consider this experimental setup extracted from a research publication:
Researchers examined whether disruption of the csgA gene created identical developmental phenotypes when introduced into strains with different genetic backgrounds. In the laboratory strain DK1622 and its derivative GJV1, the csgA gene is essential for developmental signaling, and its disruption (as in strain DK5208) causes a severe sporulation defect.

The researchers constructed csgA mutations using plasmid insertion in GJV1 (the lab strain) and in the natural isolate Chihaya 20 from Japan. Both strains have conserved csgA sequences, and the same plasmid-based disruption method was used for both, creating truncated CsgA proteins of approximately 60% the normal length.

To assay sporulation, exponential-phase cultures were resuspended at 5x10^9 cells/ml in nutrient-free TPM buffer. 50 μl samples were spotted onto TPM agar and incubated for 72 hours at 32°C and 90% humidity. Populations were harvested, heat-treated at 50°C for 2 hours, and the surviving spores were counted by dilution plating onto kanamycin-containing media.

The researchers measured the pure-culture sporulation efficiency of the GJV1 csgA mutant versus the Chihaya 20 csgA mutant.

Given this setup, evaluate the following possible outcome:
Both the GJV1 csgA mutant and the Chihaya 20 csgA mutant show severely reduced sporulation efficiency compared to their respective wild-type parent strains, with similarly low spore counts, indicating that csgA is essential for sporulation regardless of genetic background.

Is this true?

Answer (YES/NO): NO